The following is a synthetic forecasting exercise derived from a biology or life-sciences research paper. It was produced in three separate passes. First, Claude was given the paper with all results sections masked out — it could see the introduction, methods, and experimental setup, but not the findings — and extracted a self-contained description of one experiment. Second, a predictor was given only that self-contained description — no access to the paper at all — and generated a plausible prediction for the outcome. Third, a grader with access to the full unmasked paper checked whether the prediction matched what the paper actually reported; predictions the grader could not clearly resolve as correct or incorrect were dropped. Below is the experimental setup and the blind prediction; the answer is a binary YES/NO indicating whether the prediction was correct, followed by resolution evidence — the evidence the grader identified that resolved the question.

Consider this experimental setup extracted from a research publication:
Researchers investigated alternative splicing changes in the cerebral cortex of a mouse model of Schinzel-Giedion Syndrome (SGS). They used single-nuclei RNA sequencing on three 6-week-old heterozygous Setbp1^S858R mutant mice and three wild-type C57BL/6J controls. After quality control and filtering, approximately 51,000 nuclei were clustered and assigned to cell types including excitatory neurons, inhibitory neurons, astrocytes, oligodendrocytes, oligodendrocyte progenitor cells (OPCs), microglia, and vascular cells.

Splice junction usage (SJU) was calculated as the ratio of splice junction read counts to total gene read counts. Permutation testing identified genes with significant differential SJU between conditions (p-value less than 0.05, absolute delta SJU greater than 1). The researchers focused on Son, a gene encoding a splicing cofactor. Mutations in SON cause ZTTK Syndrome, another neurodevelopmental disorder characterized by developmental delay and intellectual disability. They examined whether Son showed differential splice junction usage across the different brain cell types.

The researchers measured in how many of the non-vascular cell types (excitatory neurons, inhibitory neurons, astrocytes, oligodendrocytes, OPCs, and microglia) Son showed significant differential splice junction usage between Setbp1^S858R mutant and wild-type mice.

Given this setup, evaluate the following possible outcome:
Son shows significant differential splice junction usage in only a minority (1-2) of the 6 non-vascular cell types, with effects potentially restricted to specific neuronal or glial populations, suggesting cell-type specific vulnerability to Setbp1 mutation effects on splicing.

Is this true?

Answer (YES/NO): NO